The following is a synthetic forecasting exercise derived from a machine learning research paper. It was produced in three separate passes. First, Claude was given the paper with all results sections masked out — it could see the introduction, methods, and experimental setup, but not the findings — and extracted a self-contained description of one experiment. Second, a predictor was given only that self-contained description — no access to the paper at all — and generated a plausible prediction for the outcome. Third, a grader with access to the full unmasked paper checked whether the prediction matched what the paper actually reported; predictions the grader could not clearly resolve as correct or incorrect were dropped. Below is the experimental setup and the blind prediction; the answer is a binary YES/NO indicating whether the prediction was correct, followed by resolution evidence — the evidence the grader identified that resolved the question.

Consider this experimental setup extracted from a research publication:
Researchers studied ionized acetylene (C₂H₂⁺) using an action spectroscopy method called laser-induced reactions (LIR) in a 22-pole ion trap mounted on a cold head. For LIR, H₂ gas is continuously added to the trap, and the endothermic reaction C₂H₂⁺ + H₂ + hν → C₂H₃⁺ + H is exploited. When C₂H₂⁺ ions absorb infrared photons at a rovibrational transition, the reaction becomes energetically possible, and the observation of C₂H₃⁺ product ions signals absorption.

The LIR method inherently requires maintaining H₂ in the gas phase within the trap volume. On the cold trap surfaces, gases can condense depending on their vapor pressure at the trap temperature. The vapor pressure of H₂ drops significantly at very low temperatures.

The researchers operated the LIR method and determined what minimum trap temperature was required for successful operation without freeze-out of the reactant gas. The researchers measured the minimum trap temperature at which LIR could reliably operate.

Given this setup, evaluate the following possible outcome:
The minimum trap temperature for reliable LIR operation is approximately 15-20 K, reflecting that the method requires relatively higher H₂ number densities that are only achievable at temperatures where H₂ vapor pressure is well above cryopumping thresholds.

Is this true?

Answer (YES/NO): NO